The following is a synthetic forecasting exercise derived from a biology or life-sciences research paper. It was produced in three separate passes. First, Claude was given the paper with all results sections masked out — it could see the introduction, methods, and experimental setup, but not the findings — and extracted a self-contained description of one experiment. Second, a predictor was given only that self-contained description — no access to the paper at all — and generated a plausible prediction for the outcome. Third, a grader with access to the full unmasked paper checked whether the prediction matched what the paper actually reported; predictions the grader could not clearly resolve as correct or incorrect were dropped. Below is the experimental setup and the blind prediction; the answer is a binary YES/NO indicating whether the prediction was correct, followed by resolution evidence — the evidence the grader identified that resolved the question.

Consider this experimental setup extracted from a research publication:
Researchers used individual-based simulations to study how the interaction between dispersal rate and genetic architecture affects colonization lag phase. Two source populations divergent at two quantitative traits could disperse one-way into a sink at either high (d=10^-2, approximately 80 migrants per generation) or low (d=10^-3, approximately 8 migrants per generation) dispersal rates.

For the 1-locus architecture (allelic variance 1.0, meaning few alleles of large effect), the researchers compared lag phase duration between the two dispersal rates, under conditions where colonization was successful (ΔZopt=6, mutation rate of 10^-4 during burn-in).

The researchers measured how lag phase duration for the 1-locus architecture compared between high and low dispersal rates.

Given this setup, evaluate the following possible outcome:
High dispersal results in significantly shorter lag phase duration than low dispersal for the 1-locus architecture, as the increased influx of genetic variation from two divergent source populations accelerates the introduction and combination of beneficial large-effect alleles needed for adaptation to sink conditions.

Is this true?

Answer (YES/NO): NO